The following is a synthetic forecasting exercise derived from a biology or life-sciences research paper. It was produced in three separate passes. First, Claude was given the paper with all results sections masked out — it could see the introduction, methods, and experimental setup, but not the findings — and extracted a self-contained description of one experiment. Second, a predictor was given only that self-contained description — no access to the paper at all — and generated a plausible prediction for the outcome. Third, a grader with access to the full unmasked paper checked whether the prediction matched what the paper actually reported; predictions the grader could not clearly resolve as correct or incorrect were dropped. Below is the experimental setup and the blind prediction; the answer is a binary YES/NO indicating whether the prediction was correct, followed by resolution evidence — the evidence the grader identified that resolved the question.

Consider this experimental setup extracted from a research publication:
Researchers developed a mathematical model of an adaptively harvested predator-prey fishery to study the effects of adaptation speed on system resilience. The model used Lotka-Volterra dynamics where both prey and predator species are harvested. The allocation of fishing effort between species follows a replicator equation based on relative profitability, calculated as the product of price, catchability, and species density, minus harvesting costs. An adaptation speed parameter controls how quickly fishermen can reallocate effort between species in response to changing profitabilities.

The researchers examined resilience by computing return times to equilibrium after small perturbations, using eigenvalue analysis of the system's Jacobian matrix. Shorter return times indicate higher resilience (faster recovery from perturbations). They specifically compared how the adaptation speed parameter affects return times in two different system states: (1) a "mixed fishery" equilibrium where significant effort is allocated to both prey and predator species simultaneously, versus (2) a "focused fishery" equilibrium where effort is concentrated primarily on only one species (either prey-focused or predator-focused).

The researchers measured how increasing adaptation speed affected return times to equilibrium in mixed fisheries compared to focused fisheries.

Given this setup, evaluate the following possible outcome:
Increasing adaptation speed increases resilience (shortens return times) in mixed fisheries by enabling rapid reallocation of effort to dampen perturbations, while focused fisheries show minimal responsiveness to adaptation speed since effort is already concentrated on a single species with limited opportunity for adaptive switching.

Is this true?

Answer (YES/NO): NO